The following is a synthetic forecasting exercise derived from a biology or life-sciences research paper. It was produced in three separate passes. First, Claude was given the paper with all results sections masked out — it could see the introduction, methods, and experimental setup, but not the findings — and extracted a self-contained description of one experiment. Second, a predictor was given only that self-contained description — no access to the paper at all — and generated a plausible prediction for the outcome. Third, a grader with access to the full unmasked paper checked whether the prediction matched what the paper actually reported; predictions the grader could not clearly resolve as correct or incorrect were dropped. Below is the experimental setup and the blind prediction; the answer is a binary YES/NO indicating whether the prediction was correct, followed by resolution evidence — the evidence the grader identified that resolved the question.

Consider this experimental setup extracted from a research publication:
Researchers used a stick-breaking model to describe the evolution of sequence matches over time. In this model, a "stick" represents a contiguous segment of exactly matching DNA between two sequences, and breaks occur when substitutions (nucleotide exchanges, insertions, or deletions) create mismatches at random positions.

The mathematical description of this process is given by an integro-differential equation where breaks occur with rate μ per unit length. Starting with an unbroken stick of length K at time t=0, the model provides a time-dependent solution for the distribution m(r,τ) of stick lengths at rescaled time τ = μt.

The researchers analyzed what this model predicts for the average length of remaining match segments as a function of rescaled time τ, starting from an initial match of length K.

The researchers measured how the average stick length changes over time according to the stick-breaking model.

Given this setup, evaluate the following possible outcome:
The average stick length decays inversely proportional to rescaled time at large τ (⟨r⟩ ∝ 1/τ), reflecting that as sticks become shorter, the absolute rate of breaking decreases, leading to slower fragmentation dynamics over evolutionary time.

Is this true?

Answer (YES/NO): YES